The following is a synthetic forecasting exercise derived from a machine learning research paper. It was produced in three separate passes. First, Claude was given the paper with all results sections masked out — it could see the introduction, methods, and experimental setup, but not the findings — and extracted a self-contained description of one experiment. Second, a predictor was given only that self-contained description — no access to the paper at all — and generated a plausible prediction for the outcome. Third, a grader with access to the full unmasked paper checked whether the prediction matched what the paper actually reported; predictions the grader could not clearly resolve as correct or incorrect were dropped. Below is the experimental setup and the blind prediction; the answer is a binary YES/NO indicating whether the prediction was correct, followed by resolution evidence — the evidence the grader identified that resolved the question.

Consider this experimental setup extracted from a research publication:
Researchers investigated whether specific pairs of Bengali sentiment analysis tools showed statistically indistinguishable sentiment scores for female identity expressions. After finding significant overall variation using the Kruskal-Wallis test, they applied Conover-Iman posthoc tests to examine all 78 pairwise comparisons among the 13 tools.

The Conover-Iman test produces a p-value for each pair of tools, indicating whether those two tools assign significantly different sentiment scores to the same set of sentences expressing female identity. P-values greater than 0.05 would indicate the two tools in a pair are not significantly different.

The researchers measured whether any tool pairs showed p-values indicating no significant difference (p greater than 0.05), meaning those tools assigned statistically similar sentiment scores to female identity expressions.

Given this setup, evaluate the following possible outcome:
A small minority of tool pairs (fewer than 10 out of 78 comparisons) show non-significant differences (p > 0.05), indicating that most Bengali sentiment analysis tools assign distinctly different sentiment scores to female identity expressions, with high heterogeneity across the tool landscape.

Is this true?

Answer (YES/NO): YES